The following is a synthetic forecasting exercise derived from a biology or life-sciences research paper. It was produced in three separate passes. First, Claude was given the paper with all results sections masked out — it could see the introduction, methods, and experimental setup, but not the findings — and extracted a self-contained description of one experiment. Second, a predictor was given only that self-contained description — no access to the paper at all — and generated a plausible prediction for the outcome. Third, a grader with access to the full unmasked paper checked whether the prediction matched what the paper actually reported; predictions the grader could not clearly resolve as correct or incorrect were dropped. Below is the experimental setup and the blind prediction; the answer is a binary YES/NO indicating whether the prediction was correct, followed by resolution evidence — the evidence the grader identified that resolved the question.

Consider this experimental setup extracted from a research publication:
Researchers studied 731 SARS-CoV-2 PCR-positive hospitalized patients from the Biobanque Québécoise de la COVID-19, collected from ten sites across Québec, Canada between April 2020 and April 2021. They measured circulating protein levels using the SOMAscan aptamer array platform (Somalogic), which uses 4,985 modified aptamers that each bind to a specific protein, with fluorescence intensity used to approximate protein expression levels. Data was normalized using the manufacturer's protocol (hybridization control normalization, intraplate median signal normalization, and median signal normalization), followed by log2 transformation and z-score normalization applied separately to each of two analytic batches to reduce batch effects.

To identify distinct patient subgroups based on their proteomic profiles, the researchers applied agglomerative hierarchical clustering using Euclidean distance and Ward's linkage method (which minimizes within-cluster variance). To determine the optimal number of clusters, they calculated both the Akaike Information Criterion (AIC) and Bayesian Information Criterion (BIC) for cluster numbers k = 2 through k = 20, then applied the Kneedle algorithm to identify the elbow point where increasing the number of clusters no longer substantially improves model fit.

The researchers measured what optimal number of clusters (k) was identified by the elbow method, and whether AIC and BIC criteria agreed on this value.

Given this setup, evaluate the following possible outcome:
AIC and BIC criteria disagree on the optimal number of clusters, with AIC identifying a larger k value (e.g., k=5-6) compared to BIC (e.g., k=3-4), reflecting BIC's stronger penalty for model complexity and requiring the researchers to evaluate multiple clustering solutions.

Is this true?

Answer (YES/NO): NO